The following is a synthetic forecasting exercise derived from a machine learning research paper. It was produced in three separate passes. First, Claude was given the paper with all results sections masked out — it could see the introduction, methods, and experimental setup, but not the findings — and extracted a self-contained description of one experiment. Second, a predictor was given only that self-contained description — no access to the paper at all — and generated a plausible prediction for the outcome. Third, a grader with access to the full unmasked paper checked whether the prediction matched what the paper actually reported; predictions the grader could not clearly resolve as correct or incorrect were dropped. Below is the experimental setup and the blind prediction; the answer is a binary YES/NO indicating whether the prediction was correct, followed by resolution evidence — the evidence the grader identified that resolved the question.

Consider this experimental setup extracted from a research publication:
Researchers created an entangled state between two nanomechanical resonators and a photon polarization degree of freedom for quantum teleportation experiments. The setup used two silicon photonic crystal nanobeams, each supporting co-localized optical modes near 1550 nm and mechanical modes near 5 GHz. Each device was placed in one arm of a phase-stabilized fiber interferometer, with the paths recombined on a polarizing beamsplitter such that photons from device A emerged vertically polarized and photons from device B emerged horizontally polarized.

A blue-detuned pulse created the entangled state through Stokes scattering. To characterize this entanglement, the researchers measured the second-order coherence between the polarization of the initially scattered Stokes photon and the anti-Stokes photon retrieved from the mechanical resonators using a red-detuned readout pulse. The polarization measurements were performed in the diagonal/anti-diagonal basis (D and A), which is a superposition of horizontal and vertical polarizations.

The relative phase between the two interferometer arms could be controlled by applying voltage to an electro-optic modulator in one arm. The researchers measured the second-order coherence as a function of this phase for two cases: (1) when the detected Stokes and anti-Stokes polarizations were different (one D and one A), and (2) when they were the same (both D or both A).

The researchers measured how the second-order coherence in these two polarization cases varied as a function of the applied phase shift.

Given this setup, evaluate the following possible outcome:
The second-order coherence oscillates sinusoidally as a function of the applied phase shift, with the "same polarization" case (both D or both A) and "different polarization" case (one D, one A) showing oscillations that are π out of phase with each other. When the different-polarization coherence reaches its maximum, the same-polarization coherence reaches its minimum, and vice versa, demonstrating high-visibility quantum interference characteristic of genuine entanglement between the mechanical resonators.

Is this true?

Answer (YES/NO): YES